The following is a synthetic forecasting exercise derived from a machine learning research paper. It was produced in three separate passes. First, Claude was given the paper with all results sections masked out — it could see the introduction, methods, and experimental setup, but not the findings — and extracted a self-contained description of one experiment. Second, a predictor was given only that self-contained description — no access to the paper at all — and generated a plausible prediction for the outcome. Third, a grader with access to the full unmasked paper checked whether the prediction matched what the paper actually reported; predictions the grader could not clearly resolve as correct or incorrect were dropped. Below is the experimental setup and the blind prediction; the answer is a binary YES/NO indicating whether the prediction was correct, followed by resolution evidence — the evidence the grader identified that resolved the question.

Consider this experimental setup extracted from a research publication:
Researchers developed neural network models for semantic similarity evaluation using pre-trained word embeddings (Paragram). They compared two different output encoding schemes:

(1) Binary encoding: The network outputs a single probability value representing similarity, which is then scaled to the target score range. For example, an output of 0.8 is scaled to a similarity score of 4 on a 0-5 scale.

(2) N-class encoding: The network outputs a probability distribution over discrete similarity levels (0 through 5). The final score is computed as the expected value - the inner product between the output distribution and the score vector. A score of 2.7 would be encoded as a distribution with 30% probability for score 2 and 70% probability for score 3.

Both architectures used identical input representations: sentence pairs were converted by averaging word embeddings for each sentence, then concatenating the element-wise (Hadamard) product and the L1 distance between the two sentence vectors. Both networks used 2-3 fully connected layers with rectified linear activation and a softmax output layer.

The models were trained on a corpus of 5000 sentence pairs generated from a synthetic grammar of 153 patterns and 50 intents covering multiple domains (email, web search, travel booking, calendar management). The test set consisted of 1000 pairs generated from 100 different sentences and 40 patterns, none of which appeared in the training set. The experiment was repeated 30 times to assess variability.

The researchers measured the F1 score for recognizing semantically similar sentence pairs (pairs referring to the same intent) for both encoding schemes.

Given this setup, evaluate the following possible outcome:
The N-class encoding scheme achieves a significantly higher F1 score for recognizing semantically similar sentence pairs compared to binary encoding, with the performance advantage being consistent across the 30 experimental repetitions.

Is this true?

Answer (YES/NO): NO